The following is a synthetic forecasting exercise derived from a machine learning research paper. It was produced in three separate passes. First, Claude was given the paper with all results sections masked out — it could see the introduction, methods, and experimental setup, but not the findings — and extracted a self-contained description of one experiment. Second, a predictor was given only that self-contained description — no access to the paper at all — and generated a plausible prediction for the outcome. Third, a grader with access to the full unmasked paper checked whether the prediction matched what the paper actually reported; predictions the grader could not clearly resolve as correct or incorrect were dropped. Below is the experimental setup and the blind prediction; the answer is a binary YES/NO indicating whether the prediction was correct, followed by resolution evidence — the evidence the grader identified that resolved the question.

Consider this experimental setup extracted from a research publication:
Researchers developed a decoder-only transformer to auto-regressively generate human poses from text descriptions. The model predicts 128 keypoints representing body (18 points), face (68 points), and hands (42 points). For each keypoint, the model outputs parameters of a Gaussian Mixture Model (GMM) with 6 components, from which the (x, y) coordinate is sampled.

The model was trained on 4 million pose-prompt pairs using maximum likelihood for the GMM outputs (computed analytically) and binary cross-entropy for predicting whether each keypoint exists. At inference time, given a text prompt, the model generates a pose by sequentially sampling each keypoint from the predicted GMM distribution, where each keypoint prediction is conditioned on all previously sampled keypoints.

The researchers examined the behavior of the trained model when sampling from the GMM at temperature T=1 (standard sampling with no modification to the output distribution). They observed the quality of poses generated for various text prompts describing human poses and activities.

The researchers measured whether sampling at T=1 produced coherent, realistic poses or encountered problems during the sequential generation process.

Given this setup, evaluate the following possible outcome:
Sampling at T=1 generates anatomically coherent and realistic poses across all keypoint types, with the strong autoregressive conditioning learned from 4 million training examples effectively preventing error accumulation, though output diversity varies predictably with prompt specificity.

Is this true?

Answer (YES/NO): NO